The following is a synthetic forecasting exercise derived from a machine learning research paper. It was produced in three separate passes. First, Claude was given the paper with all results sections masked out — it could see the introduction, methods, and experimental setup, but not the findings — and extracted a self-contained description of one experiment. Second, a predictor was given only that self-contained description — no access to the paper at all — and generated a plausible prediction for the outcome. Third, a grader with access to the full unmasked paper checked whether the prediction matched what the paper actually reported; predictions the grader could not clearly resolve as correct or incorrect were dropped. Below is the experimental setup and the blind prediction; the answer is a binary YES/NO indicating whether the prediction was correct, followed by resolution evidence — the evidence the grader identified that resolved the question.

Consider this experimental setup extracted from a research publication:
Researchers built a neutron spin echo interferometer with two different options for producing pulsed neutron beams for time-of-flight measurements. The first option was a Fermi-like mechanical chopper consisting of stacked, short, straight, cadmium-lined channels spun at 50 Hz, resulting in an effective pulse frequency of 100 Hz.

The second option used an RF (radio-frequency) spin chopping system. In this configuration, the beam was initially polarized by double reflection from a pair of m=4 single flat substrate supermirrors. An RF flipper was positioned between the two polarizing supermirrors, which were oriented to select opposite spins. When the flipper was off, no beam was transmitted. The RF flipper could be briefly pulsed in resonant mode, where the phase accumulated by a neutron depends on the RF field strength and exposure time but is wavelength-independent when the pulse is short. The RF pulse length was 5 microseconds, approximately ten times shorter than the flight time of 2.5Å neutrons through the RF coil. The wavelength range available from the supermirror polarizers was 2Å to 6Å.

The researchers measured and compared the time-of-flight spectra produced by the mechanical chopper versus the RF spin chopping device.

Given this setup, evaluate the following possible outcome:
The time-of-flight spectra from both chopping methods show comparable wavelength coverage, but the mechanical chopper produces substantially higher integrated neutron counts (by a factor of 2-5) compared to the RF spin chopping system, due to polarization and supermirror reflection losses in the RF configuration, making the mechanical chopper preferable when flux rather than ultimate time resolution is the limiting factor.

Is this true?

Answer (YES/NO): NO